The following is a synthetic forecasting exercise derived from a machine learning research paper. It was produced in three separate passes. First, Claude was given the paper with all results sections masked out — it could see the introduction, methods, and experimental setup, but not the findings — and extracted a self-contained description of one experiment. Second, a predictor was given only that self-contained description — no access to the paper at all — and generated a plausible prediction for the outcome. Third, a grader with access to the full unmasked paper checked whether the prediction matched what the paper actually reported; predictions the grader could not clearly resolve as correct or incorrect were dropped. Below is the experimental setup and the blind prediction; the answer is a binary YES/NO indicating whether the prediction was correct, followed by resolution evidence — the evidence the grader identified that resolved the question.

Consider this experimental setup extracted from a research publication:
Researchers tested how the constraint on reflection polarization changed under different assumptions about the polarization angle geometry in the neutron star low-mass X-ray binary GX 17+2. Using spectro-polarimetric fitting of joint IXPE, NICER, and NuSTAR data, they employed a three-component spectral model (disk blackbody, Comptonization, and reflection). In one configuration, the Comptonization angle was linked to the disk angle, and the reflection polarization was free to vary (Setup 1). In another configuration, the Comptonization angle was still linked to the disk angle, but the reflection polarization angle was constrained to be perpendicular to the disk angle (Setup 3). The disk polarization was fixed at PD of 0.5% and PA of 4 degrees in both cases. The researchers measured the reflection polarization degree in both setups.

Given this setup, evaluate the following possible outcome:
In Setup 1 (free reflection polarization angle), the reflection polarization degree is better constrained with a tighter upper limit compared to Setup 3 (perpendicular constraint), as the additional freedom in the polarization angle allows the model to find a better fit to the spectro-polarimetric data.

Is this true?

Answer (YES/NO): NO